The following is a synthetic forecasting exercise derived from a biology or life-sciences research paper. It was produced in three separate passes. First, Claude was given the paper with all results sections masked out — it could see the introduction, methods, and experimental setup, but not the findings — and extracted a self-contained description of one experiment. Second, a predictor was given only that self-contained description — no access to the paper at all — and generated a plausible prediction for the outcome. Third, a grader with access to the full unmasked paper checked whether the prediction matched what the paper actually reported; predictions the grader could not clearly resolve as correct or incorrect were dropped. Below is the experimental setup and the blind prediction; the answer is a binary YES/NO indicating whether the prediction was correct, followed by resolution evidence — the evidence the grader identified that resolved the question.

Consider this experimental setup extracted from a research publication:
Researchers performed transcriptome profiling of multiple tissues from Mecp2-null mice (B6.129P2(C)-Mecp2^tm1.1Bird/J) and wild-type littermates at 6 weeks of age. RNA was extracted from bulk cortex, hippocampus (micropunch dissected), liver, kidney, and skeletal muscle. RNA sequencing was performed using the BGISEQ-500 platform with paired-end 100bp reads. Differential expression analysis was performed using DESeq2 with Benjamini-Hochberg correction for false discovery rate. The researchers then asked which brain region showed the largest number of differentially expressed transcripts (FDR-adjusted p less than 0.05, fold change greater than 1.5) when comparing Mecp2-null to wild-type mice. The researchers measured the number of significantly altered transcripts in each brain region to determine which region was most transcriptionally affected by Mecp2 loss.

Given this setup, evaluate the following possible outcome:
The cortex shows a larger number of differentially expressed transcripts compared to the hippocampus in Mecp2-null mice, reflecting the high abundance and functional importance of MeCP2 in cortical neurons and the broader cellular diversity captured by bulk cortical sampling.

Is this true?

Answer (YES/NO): YES